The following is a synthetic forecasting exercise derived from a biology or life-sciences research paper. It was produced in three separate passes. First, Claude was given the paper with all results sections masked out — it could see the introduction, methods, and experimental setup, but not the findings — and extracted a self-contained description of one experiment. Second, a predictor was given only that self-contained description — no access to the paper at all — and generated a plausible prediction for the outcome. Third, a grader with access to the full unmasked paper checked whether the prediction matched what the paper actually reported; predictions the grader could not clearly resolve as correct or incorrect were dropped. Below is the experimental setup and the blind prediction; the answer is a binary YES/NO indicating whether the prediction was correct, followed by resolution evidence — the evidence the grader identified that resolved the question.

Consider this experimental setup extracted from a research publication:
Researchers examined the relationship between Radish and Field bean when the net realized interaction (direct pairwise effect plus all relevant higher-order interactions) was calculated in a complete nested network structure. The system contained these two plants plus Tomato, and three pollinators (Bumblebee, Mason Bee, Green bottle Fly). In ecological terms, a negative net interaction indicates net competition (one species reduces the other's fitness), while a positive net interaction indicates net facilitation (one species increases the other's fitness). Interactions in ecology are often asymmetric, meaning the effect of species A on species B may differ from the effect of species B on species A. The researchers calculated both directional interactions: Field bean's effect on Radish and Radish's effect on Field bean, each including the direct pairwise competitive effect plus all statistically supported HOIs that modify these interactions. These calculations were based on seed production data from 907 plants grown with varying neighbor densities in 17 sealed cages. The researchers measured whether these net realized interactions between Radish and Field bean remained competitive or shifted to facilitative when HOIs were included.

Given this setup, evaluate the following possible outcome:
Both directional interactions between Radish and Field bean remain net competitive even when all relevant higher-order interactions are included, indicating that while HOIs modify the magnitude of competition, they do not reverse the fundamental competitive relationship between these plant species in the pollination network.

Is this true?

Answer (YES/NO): NO